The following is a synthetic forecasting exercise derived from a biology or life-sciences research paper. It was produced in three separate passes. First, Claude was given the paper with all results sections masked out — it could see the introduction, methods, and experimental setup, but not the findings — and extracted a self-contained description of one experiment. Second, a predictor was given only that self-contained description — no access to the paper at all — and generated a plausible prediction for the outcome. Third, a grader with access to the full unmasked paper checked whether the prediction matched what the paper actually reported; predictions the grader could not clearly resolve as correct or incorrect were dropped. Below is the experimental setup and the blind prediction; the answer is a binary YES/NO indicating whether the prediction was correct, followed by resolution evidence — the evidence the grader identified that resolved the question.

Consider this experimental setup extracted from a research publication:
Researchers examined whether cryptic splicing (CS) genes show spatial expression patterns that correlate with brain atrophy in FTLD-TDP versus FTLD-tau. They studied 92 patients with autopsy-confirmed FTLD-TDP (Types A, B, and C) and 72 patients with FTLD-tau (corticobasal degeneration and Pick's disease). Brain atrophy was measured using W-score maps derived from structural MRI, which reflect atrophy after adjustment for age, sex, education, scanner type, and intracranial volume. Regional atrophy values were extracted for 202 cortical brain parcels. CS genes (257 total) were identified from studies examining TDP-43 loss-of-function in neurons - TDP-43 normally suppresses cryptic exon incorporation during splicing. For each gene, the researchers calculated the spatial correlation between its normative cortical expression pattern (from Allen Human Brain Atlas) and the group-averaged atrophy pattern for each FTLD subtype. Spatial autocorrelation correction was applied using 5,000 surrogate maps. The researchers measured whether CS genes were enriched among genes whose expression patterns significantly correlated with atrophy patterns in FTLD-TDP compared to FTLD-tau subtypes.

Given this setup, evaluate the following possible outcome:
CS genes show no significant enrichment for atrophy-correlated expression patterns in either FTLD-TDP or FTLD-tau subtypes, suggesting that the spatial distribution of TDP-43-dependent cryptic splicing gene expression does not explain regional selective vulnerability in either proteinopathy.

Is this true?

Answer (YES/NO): NO